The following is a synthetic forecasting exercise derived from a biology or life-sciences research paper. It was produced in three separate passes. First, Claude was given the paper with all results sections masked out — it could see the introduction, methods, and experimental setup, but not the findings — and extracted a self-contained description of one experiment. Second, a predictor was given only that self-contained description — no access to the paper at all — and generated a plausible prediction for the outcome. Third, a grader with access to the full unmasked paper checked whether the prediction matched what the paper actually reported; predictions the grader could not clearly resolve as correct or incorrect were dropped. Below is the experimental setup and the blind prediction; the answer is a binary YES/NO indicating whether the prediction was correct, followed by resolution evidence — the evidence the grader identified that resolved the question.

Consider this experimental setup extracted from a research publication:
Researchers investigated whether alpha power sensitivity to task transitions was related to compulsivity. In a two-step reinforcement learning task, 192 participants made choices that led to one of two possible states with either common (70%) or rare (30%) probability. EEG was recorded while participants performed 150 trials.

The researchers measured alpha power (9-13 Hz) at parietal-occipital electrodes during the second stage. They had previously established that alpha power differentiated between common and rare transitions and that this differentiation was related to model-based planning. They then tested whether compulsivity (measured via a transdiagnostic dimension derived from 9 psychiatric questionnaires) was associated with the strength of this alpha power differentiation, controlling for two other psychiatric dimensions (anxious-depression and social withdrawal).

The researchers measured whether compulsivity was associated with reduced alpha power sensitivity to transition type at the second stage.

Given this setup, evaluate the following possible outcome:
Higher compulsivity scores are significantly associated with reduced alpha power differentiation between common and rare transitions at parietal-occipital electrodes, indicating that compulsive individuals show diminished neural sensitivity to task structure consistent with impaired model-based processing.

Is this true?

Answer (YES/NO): YES